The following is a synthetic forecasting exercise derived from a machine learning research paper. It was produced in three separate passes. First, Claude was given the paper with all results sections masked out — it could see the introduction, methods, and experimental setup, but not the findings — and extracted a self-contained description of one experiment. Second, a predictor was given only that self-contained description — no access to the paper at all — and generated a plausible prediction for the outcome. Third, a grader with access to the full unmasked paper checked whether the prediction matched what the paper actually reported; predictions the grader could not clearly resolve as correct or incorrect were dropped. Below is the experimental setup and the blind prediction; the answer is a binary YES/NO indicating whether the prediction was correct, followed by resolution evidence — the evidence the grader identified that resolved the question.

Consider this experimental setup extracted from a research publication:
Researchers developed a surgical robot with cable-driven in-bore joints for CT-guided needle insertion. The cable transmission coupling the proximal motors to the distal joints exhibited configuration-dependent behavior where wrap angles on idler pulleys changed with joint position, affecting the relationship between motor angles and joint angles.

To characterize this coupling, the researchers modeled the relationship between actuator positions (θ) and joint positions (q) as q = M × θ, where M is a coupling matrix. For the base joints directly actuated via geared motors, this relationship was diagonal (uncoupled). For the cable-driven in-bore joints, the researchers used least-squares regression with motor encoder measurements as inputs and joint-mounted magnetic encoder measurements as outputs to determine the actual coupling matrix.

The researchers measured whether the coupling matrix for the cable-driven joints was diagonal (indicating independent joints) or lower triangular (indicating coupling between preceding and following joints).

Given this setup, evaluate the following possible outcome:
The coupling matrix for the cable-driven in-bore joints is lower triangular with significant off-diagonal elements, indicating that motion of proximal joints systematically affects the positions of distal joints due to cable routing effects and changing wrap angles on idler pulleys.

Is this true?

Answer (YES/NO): YES